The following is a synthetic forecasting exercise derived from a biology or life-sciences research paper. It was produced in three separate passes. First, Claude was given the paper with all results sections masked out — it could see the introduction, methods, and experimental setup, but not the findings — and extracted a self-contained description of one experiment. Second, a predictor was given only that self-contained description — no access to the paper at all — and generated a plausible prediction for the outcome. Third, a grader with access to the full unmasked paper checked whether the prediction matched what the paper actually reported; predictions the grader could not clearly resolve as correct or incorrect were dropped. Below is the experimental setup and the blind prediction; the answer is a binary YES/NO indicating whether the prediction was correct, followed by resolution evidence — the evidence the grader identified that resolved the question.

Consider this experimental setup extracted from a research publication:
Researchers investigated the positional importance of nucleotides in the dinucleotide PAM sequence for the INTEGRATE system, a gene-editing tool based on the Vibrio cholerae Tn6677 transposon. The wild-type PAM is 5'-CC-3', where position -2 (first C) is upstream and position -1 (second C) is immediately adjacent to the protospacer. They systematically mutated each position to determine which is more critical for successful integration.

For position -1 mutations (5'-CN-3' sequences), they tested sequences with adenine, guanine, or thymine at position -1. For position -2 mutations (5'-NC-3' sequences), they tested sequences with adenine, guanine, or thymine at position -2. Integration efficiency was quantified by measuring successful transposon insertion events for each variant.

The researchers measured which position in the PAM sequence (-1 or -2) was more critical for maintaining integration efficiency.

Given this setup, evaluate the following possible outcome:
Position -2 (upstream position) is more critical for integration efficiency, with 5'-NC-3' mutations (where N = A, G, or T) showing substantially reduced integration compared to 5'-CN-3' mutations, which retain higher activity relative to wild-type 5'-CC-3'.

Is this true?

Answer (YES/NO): YES